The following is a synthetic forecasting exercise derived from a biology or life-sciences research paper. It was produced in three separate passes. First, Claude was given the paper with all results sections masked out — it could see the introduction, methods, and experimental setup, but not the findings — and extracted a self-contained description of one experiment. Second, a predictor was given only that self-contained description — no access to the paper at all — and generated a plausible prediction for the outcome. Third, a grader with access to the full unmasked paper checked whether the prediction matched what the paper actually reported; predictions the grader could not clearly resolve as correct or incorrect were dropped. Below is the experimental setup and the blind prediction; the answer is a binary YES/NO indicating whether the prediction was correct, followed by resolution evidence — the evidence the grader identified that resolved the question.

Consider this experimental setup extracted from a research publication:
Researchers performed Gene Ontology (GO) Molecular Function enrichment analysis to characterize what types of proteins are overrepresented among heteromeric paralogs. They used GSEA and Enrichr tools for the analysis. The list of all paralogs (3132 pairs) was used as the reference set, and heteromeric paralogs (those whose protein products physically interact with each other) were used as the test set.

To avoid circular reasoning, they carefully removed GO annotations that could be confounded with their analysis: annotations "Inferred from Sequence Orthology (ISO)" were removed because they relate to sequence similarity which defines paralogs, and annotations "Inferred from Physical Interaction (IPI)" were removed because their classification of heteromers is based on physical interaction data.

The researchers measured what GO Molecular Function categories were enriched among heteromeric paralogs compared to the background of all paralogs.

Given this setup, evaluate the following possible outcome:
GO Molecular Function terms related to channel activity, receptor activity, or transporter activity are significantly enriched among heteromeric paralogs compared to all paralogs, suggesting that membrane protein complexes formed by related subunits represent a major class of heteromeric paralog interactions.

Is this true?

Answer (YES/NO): NO